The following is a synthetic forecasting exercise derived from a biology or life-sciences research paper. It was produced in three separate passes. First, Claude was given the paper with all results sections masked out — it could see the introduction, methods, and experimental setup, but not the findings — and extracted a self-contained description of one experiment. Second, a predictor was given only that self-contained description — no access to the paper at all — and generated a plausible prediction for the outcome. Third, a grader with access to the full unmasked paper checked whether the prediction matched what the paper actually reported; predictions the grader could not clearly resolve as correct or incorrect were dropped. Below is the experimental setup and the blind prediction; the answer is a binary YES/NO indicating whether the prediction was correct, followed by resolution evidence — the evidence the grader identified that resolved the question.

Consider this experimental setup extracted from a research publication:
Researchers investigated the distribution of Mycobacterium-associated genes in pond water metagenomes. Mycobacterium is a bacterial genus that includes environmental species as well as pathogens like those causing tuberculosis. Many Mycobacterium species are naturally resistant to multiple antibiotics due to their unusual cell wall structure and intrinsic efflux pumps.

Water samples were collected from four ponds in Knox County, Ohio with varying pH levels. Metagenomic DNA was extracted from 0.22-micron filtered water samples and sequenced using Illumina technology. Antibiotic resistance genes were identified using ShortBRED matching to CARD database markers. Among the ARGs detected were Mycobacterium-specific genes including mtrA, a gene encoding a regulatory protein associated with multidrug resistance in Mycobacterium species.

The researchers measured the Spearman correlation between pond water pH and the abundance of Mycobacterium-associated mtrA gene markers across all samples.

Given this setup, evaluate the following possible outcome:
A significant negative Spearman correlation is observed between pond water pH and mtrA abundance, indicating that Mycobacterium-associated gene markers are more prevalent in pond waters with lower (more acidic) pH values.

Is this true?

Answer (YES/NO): YES